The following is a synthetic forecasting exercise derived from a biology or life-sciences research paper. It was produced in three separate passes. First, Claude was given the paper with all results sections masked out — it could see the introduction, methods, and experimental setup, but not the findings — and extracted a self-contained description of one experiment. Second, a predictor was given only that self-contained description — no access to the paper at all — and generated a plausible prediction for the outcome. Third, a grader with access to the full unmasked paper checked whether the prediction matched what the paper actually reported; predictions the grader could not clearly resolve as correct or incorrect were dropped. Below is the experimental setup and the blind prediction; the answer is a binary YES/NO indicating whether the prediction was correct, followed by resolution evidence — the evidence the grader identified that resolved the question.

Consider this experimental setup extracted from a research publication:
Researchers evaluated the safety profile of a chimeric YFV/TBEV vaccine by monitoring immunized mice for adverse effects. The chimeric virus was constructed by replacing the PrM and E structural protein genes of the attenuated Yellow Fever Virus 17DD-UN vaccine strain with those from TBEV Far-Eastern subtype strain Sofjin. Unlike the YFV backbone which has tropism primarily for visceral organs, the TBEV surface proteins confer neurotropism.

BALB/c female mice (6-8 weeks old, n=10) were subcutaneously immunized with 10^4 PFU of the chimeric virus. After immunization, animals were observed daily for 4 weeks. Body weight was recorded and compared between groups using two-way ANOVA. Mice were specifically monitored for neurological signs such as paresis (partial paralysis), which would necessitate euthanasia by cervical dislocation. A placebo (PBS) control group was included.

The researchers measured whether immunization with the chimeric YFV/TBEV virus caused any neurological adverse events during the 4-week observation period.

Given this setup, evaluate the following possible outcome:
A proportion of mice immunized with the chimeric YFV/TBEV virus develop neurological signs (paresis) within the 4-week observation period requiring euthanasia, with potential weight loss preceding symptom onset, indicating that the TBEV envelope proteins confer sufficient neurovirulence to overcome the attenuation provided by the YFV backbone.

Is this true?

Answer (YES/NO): YES